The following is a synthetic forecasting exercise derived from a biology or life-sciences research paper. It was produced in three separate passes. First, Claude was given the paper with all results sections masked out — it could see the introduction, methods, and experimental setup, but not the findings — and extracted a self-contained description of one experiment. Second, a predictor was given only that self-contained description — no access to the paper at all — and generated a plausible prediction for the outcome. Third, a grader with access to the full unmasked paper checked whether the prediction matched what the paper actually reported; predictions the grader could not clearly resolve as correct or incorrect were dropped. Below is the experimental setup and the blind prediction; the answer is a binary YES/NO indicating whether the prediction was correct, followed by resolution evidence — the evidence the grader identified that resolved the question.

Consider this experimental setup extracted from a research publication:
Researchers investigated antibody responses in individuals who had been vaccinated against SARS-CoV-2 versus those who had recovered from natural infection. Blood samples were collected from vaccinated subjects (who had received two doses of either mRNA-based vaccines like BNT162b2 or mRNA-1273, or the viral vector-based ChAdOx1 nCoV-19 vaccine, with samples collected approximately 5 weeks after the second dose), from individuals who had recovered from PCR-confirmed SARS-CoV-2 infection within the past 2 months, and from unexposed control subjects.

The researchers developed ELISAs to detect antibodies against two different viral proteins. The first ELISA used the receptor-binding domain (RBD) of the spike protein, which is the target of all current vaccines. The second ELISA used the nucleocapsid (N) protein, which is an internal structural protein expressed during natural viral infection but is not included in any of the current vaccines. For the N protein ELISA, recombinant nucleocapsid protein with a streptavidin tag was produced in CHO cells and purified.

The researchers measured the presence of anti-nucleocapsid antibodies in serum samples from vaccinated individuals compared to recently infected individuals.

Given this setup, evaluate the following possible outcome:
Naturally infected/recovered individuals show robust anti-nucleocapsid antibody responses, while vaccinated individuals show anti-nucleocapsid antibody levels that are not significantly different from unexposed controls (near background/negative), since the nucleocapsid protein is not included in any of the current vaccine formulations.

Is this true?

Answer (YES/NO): YES